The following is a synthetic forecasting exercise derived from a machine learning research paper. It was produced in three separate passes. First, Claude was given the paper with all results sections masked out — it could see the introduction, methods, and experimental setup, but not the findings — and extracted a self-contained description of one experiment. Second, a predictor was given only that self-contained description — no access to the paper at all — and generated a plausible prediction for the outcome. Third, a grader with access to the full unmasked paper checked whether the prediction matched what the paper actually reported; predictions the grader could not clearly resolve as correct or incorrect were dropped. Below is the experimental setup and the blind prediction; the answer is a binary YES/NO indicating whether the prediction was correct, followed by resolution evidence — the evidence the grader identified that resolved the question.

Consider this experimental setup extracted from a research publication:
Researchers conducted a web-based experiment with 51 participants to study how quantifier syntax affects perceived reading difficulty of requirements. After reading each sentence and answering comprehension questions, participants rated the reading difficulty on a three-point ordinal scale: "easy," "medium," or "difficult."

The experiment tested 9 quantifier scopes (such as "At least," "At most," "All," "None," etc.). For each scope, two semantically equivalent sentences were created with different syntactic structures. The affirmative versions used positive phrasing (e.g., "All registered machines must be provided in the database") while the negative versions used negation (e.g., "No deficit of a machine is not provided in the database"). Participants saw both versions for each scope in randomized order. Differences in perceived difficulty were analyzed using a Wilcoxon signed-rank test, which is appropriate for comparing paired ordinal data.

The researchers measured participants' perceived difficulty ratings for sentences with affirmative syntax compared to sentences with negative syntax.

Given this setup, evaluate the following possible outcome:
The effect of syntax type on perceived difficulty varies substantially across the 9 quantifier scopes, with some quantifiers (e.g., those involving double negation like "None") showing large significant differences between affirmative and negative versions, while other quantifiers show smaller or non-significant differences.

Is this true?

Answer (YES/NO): NO